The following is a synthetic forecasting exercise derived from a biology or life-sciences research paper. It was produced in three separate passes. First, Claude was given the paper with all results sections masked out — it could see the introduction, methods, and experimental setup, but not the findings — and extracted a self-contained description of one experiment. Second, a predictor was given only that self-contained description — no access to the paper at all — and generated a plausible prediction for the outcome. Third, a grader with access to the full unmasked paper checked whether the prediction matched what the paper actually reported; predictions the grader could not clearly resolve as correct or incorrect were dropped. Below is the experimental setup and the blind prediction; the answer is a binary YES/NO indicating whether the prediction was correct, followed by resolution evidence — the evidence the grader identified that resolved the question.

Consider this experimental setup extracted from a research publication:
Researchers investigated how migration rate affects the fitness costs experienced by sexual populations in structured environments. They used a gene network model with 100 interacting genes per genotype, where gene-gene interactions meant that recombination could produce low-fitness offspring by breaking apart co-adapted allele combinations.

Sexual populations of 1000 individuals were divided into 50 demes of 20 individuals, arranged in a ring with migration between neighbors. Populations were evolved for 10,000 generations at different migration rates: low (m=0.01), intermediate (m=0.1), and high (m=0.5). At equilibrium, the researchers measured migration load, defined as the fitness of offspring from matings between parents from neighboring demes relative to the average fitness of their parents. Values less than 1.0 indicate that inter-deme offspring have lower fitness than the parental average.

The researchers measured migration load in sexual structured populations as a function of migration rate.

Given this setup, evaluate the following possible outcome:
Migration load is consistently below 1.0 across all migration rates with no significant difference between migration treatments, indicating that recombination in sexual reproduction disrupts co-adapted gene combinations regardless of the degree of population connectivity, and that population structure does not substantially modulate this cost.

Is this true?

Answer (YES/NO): NO